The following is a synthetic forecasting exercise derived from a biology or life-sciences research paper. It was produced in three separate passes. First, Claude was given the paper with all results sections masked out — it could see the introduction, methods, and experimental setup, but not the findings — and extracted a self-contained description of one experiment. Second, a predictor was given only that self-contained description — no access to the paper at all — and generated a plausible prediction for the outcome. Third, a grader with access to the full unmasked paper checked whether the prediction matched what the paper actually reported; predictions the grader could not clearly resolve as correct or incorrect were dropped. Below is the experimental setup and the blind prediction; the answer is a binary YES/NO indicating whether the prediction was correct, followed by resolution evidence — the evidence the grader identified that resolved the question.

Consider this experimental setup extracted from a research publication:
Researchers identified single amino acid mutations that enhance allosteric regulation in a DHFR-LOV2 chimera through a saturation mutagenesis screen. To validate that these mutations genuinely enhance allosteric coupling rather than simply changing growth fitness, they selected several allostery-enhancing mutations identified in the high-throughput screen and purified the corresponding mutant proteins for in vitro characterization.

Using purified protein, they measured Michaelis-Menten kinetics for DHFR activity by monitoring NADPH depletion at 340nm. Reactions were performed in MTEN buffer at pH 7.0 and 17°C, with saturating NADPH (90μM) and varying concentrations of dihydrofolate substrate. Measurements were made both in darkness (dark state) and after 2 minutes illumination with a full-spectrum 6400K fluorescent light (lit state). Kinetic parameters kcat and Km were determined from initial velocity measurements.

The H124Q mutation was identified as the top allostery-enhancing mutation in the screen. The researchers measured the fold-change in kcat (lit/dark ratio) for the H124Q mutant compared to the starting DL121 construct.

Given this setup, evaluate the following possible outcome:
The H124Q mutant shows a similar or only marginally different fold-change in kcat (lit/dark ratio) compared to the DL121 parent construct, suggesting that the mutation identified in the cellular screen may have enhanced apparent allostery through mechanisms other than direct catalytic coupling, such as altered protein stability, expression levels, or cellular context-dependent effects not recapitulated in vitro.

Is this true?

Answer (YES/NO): NO